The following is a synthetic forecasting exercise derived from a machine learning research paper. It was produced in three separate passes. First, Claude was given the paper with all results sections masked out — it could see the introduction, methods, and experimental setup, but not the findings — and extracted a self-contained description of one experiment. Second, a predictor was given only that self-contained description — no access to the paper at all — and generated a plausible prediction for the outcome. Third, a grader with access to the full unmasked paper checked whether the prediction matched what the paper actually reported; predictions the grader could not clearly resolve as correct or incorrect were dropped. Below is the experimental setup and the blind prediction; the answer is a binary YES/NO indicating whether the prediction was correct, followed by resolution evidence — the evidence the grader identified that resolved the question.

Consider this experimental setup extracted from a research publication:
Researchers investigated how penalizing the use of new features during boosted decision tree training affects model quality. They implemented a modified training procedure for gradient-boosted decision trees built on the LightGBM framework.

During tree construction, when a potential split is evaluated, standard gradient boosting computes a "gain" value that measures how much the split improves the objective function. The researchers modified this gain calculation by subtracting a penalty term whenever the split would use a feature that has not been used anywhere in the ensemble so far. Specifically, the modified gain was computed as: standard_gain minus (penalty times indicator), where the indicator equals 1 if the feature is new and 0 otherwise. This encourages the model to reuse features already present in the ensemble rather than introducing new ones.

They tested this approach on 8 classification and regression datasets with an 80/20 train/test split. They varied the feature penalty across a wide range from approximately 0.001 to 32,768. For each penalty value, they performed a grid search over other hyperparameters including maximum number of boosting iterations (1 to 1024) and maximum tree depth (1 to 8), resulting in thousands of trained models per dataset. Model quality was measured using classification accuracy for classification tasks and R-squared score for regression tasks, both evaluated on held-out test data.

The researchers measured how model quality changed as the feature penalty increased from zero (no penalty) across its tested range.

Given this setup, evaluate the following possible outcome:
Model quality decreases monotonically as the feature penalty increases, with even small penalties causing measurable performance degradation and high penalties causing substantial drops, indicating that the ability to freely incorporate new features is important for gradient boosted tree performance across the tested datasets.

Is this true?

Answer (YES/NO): NO